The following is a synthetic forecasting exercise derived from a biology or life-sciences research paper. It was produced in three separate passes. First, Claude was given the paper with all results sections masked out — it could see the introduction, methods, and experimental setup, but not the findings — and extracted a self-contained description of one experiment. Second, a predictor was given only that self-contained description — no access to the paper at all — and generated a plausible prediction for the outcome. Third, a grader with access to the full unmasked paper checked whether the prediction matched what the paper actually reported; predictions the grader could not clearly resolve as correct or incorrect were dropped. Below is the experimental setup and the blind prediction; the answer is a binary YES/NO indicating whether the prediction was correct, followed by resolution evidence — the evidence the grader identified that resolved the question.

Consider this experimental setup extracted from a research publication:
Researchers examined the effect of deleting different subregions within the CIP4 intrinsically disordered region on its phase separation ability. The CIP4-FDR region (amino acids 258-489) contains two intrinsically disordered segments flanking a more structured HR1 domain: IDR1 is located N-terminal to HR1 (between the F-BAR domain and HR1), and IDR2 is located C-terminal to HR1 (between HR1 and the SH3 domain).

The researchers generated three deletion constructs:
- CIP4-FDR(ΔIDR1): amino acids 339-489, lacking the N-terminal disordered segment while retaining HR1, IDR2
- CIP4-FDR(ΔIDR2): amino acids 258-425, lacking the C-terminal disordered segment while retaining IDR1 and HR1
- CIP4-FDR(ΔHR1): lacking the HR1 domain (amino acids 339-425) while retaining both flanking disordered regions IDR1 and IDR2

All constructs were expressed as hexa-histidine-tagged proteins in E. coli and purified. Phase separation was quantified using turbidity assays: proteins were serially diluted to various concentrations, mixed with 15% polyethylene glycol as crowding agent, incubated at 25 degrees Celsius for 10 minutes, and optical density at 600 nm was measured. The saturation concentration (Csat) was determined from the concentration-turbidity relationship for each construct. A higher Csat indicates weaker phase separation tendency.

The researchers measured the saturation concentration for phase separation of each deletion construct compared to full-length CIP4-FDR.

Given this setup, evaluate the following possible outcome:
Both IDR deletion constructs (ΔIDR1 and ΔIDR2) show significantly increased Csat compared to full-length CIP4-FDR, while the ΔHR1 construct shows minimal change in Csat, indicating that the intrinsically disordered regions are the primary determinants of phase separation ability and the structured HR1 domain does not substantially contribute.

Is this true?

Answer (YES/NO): NO